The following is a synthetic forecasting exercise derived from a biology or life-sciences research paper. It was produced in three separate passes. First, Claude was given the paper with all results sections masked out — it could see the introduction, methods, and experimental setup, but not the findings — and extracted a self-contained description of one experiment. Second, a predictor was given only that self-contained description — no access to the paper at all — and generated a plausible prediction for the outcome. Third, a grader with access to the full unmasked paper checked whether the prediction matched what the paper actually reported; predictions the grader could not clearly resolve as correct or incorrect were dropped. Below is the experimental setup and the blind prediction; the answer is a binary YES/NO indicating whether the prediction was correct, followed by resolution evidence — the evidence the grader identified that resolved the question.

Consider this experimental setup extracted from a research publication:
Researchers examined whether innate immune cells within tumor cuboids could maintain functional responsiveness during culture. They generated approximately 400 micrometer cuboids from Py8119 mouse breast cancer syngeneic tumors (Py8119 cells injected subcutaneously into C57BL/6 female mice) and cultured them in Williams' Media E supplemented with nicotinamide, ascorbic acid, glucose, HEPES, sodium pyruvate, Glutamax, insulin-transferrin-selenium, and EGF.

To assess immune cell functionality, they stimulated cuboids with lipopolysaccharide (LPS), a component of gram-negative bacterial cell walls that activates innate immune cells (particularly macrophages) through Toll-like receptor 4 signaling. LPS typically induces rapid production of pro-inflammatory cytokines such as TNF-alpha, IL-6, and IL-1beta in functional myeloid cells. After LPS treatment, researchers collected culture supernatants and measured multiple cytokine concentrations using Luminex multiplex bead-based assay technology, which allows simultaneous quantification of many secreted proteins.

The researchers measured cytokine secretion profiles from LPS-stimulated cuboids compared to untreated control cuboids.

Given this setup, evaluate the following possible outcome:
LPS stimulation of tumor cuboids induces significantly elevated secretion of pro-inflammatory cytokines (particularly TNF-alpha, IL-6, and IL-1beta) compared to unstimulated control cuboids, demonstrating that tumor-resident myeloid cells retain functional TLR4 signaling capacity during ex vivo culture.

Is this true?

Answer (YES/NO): YES